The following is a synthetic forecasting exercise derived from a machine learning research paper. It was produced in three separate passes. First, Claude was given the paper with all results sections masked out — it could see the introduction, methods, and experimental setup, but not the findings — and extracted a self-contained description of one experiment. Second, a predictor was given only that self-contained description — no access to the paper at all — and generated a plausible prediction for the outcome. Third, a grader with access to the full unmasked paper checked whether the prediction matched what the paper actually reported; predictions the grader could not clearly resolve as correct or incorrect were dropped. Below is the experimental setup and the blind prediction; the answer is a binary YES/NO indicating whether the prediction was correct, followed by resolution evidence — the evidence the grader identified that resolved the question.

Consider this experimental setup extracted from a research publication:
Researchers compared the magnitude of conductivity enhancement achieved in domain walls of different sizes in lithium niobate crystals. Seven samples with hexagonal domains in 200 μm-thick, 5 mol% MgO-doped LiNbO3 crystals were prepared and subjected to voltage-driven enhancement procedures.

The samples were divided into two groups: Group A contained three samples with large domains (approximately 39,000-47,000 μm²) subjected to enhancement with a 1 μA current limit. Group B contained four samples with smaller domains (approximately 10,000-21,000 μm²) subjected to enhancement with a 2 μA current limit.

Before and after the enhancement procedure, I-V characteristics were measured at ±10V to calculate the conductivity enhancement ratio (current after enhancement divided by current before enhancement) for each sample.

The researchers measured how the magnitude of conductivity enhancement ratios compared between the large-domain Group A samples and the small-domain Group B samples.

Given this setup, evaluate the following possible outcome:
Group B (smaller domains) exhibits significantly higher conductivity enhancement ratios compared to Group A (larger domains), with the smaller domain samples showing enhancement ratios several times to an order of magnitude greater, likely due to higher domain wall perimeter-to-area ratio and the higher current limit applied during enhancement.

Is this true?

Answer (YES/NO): YES